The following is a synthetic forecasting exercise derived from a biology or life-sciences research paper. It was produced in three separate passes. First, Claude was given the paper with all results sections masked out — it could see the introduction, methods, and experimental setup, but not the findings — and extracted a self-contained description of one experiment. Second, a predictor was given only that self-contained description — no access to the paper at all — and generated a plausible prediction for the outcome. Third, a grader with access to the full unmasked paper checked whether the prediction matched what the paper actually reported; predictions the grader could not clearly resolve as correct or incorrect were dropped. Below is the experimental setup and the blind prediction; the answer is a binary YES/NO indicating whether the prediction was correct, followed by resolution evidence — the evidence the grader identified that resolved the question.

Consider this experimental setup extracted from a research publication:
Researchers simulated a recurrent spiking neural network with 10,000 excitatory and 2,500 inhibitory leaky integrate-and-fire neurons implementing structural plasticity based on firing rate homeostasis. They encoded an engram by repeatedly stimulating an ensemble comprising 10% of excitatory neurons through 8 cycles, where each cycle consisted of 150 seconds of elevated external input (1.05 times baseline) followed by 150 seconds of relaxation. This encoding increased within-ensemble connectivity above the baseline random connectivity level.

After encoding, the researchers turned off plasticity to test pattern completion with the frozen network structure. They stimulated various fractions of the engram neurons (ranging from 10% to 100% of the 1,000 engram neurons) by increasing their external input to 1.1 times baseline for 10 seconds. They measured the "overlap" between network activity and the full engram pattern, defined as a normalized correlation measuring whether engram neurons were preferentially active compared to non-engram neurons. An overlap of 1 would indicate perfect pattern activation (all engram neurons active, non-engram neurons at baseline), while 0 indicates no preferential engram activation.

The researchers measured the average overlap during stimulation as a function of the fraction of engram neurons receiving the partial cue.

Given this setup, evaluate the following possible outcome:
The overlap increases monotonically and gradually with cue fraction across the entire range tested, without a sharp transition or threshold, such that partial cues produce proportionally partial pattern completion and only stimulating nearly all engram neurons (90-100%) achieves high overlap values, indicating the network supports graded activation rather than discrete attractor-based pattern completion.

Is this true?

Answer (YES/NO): NO